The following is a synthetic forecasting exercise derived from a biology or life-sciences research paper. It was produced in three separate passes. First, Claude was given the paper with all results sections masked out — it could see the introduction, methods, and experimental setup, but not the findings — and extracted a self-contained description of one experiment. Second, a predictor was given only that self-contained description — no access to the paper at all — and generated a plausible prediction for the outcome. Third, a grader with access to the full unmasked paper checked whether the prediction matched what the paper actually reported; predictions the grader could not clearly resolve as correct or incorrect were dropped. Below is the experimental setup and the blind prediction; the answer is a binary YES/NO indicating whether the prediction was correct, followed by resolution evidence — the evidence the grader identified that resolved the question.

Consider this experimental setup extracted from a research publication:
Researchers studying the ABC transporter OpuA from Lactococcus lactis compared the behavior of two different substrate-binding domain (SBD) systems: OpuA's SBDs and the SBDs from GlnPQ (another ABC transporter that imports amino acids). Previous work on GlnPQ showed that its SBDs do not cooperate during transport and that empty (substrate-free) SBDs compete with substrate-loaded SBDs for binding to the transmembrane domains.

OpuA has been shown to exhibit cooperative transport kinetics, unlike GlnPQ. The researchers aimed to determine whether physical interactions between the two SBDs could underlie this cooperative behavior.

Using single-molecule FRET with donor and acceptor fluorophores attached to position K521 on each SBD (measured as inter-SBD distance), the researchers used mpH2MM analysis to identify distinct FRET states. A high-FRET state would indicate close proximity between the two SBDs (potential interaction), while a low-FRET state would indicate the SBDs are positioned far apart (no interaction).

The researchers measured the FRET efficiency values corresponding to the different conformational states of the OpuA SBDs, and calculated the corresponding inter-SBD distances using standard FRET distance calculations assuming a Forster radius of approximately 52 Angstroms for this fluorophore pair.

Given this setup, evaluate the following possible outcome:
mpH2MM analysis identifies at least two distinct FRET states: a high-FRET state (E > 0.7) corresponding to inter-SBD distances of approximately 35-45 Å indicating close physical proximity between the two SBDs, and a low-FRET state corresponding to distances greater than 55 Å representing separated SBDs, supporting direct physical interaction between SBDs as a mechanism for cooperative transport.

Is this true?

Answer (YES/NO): NO